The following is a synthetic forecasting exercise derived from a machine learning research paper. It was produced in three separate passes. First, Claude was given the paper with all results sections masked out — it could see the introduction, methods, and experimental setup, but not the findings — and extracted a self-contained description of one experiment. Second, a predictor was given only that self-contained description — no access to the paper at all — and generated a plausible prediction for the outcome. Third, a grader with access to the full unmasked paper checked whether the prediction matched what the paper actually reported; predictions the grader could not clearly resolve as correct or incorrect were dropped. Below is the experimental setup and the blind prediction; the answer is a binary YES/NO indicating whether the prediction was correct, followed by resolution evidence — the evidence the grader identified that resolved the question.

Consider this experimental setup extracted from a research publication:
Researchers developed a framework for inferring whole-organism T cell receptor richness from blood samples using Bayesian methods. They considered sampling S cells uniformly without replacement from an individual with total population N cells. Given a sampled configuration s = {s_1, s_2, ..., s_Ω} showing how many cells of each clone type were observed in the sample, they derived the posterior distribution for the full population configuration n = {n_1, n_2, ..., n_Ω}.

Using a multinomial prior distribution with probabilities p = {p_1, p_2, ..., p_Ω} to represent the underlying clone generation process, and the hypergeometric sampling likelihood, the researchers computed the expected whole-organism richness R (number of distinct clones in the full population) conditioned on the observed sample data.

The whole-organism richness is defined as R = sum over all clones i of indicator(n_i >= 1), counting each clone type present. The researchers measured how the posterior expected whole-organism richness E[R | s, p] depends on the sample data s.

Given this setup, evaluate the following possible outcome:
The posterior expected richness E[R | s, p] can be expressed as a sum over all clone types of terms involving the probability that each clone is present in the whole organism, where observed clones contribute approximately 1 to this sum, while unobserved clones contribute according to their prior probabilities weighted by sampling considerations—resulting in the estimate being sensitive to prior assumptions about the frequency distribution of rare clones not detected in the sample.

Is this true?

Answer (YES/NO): YES